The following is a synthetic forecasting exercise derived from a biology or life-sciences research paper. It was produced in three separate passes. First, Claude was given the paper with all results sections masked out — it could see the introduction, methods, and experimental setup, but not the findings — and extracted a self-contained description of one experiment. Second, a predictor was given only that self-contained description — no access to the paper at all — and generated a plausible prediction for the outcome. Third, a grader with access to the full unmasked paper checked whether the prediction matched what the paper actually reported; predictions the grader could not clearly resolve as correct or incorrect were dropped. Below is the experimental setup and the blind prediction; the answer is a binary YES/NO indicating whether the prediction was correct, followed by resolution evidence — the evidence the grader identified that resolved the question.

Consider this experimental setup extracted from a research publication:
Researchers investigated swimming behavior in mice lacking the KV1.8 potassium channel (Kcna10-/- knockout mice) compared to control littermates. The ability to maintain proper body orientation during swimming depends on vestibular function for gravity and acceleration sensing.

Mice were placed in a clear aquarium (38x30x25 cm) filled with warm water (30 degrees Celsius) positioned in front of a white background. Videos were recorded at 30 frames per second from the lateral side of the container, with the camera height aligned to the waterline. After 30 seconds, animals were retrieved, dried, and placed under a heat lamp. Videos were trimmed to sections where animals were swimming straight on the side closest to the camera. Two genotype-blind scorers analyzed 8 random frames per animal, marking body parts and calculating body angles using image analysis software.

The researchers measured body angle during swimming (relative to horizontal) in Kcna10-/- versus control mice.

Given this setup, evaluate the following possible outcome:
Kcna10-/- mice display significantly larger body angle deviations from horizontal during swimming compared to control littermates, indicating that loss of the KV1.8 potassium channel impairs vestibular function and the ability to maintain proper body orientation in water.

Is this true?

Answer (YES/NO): YES